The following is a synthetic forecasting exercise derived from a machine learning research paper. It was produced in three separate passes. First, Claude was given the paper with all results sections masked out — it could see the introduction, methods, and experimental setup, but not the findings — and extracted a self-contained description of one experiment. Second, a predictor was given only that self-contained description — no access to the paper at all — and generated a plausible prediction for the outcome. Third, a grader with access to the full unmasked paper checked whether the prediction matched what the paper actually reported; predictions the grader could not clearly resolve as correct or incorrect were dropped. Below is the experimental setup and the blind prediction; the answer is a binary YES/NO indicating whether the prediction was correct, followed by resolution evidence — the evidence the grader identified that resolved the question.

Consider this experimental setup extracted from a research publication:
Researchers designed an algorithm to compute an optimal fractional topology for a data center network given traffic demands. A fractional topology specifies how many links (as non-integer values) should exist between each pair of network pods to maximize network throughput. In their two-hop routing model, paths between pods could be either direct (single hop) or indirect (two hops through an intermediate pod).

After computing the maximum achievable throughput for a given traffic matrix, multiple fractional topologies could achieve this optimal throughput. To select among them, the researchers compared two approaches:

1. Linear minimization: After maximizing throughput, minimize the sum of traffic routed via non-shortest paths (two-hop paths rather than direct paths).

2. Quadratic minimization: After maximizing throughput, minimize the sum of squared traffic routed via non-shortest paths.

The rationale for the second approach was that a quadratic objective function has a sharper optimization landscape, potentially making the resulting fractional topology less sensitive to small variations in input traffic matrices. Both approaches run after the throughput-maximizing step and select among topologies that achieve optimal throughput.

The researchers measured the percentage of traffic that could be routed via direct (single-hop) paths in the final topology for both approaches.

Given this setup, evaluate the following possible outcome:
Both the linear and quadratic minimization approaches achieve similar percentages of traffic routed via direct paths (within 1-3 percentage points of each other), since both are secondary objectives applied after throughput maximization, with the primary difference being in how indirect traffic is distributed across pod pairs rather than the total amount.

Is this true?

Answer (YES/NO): NO